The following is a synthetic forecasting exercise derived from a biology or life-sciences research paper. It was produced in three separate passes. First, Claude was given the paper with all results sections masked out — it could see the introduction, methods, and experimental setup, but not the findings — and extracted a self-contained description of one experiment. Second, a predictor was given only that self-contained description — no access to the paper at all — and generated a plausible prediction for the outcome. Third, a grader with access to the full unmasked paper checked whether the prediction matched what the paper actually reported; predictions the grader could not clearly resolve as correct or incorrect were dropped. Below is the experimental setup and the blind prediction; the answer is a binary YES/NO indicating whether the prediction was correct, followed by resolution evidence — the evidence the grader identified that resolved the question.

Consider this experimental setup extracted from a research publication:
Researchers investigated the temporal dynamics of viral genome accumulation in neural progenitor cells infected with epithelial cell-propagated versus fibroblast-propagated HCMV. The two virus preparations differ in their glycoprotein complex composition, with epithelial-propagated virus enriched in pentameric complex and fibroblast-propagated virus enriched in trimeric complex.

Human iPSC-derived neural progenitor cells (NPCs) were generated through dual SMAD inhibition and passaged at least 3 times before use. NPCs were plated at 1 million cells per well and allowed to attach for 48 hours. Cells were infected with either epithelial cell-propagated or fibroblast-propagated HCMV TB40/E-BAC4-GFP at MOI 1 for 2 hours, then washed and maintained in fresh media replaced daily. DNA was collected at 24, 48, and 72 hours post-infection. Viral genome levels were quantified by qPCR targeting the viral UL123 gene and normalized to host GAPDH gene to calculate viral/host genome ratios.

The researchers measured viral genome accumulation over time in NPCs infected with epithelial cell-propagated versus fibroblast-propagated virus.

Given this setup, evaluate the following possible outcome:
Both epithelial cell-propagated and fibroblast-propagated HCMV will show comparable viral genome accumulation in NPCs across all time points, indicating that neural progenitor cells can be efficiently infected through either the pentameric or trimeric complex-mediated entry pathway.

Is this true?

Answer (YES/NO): NO